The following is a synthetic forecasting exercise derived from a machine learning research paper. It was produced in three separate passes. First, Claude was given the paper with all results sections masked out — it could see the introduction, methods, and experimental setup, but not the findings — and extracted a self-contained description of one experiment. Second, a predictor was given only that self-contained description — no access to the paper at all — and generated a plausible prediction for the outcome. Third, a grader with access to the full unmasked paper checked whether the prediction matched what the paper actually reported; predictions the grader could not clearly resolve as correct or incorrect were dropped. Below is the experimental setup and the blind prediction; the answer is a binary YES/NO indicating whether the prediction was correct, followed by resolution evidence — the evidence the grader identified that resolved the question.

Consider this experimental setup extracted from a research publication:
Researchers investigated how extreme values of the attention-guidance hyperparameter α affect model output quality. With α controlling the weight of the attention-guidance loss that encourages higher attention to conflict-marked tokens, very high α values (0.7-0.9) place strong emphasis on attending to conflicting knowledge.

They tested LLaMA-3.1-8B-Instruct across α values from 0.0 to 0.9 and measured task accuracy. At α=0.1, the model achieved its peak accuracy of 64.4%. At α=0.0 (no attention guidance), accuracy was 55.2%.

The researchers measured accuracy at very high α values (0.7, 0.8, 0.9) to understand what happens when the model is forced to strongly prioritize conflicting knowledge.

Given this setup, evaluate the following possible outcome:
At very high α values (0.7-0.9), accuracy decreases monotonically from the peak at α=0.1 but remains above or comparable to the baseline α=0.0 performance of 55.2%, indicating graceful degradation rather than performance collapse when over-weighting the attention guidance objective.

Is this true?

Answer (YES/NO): NO